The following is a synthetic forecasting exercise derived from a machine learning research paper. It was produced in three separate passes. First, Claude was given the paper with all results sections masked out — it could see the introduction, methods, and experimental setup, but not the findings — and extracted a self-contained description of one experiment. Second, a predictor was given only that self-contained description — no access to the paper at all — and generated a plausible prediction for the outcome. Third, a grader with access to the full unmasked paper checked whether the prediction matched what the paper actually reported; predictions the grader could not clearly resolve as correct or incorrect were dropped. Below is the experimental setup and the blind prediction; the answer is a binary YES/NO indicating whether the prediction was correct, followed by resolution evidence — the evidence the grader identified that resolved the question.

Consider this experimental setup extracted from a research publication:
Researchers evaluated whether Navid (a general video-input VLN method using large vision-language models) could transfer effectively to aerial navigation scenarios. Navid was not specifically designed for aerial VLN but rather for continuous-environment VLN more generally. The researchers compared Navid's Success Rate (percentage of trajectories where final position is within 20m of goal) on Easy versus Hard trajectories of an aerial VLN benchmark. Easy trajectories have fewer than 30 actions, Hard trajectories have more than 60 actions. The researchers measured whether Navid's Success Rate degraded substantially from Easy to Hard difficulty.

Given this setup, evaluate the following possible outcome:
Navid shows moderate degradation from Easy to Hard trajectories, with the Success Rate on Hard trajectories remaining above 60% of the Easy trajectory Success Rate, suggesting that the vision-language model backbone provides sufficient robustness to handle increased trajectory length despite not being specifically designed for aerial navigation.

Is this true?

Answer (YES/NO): YES